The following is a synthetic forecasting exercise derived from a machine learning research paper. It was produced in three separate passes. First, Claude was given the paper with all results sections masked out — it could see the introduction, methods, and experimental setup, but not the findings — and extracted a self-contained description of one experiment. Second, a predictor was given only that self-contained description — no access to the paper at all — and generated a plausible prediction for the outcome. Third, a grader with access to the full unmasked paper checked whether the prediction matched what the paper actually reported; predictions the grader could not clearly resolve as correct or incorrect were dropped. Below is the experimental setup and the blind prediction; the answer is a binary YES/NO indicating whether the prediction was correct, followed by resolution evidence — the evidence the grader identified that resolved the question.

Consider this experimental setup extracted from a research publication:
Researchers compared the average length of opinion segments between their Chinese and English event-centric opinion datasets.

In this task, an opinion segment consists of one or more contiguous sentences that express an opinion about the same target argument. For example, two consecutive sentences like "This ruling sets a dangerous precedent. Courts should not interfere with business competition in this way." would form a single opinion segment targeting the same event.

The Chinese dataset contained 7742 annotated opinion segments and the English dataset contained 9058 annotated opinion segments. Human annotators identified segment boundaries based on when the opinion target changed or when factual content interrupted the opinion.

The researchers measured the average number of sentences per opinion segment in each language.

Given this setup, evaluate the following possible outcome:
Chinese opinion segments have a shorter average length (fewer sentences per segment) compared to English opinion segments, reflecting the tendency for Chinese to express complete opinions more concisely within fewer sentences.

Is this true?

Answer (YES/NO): NO